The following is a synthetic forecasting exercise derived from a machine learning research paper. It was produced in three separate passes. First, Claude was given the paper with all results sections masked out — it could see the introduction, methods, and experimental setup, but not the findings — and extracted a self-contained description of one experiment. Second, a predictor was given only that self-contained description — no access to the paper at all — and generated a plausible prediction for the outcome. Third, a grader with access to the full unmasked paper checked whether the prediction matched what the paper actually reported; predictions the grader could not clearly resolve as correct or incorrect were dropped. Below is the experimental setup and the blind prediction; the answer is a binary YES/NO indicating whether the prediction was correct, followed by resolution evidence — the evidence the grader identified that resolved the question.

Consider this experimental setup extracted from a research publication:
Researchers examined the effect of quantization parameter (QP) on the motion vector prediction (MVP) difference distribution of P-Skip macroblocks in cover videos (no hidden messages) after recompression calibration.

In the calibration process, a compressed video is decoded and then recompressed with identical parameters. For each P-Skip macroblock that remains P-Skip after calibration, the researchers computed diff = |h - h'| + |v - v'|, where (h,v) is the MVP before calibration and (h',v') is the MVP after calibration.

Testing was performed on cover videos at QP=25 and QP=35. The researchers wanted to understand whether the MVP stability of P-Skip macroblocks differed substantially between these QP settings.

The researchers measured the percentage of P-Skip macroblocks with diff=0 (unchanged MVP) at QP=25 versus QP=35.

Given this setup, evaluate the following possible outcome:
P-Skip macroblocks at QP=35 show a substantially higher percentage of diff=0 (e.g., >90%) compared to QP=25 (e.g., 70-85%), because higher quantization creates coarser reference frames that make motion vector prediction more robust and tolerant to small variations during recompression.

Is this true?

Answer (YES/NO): NO